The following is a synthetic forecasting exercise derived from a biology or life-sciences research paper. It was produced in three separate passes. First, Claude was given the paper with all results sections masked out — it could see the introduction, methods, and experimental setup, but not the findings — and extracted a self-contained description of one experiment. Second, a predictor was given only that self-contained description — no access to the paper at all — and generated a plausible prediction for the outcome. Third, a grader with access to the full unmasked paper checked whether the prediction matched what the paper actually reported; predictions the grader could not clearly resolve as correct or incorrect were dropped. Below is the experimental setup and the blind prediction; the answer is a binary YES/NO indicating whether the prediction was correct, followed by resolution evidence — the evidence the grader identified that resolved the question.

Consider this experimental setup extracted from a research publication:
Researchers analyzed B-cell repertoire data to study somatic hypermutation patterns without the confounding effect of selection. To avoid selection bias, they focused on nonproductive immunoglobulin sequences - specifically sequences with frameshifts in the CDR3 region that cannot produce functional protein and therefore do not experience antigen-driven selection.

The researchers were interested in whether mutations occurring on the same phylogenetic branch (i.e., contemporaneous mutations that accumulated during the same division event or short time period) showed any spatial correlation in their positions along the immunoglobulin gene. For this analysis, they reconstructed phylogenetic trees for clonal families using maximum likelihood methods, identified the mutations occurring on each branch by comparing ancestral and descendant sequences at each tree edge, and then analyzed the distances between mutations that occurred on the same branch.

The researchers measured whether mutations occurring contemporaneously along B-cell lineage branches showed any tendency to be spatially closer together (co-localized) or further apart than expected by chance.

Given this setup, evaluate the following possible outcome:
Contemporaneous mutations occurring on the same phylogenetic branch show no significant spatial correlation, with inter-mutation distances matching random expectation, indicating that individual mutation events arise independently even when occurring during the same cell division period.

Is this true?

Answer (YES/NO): NO